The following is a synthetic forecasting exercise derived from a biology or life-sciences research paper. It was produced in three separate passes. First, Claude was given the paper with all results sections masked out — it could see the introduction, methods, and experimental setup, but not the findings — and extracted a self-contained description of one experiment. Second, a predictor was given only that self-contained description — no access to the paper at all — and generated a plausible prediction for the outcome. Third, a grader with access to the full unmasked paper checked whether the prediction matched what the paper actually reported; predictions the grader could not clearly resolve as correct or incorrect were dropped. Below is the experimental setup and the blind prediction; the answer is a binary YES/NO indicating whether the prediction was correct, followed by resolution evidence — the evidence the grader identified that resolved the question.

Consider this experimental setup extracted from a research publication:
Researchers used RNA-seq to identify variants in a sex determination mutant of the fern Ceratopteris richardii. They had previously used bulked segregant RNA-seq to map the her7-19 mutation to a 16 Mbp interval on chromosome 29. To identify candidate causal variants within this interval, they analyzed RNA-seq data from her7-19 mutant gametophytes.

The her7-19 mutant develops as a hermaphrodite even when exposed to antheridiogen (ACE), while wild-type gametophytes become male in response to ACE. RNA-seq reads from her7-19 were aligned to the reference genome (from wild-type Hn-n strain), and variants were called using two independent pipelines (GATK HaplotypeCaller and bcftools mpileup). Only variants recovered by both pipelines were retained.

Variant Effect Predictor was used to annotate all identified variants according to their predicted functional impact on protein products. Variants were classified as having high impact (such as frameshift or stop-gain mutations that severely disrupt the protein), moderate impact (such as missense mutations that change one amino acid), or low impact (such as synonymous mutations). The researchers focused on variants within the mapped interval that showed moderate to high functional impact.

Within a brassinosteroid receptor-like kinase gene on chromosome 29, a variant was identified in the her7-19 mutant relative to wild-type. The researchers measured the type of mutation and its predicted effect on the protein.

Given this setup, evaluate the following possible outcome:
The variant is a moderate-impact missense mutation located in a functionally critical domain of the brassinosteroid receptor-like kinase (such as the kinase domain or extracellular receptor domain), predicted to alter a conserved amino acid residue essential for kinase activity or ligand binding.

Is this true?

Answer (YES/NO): YES